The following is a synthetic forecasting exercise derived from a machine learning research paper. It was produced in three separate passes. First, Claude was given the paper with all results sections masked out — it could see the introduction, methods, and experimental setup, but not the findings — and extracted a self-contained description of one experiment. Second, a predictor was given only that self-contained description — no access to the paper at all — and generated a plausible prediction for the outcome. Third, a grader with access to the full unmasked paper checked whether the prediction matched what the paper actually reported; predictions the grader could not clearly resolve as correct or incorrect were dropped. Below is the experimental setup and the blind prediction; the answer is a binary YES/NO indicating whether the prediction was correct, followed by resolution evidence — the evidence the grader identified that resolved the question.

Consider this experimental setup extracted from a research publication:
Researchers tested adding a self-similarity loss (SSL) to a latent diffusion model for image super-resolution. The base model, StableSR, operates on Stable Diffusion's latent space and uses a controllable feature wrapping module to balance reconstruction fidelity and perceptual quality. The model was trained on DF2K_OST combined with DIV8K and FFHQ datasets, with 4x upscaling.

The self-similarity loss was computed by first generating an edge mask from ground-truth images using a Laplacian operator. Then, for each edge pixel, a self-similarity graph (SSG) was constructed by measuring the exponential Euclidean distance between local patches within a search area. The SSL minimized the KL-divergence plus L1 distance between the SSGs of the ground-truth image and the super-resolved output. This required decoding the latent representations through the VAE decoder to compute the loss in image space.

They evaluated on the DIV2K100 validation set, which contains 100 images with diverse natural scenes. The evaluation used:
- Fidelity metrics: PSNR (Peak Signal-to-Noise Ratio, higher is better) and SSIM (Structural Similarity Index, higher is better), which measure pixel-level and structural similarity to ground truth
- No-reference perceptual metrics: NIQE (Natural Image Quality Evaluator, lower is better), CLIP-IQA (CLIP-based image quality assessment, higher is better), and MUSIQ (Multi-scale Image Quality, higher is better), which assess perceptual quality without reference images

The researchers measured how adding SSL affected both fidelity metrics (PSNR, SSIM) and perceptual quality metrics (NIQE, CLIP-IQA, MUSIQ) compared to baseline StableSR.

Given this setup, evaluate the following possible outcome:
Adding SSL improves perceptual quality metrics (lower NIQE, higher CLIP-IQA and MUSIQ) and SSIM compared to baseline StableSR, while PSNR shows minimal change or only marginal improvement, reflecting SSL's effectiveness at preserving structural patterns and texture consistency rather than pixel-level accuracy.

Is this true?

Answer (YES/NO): NO